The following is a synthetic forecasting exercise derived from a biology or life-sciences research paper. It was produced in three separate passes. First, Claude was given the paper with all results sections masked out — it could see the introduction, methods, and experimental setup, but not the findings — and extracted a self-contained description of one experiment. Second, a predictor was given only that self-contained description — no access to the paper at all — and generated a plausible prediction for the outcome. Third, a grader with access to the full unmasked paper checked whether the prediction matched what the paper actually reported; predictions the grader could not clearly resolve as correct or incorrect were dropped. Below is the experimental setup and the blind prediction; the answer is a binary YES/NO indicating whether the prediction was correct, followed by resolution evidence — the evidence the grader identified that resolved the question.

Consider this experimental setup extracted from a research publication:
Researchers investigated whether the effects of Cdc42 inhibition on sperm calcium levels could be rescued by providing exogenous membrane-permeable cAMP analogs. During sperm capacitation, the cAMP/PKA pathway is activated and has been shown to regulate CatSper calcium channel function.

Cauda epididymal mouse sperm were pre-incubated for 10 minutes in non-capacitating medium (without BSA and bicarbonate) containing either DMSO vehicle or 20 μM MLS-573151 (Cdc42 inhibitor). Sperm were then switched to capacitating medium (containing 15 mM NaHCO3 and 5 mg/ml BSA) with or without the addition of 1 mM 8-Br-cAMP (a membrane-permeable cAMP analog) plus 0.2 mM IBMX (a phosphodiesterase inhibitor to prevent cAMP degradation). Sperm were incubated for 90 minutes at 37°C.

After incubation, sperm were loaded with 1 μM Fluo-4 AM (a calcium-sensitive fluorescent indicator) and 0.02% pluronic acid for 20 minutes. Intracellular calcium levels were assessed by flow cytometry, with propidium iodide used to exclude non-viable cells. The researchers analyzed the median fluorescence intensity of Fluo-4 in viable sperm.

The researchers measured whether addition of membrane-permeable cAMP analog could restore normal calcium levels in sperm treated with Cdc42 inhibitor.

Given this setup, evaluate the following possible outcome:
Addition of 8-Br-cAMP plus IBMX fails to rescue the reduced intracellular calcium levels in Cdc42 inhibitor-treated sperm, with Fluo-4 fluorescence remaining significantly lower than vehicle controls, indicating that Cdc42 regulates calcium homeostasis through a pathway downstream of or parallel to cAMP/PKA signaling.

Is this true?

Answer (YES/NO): NO